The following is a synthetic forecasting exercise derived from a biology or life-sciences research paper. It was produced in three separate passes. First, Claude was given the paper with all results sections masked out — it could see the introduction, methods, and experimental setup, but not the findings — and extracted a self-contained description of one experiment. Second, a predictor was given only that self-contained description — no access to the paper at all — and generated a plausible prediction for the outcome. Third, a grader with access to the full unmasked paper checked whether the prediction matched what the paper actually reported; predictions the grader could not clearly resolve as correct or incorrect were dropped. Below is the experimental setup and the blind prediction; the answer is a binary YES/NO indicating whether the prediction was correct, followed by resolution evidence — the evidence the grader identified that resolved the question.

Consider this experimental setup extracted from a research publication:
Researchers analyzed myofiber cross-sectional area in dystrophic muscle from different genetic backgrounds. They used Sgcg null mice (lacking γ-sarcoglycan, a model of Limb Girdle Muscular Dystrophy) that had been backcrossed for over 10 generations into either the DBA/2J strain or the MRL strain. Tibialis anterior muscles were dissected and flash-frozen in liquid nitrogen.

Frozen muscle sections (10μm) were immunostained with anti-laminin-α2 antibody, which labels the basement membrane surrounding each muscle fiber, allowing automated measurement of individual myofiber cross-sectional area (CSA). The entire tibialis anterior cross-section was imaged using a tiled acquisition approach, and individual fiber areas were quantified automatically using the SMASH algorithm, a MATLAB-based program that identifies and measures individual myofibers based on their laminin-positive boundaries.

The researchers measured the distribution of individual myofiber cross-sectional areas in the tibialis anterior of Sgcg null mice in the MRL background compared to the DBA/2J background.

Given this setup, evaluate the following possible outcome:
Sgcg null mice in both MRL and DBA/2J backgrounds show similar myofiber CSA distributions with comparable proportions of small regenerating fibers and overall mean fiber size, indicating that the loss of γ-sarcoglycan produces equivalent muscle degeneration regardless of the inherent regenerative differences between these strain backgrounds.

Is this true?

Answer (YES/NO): NO